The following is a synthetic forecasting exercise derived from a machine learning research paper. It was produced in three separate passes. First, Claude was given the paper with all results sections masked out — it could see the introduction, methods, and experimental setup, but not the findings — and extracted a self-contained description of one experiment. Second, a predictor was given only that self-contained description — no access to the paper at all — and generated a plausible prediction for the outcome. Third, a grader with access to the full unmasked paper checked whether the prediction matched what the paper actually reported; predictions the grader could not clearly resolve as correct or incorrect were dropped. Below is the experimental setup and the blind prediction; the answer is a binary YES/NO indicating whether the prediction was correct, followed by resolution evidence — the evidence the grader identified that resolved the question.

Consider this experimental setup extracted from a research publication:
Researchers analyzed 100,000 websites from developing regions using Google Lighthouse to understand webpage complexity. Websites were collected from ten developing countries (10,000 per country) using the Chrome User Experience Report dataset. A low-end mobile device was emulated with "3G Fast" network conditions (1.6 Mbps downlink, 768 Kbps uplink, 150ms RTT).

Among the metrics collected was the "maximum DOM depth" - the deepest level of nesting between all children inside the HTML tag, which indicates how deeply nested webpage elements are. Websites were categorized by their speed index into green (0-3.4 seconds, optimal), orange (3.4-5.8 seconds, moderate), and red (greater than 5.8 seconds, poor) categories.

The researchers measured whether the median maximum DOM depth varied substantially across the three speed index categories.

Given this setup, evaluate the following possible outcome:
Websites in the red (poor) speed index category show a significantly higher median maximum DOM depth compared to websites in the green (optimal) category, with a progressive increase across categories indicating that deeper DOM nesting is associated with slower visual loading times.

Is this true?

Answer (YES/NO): NO